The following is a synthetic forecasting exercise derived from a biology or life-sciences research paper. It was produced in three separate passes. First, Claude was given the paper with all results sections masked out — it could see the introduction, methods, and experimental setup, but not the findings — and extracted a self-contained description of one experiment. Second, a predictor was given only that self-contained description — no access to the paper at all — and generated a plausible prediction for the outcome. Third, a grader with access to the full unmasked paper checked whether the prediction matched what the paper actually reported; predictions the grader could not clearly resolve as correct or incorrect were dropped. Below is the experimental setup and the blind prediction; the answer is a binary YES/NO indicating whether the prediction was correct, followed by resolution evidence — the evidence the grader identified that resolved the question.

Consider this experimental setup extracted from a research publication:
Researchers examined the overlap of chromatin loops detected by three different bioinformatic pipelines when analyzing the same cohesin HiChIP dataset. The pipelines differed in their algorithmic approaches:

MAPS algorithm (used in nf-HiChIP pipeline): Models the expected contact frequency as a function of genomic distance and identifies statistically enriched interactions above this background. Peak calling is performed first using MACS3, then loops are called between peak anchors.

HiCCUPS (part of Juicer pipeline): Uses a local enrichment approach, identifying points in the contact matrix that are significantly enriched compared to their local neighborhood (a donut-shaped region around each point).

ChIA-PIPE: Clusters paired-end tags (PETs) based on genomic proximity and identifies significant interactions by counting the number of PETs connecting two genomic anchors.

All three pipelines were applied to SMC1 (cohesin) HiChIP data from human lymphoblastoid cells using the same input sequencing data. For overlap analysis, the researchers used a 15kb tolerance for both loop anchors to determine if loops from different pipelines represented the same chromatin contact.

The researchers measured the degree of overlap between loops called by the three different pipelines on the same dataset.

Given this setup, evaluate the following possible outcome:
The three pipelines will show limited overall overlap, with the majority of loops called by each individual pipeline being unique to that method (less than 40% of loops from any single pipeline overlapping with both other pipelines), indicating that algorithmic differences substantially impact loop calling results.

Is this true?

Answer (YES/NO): NO